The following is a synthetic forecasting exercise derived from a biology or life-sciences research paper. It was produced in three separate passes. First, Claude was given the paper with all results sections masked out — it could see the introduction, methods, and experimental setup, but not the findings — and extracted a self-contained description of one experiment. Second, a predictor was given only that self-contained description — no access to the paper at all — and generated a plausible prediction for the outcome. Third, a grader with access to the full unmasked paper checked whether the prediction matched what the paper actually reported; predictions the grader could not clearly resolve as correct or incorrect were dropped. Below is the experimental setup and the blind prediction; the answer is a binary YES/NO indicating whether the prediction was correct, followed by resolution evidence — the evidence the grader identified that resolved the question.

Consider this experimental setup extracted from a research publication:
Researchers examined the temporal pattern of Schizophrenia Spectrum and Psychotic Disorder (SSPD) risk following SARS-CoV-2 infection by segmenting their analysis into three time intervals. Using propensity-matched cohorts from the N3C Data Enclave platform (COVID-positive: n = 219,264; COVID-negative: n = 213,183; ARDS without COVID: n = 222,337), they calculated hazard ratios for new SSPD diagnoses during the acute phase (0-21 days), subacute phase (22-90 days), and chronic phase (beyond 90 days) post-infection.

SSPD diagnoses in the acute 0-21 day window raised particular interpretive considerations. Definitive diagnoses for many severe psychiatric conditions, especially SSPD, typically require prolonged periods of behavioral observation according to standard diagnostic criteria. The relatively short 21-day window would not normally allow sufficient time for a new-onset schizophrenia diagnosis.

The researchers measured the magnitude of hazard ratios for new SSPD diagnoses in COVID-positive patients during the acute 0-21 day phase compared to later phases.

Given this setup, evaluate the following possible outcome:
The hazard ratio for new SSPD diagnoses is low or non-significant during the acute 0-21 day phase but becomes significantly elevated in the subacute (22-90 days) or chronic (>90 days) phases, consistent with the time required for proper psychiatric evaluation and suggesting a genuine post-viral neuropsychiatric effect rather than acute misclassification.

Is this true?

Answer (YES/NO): NO